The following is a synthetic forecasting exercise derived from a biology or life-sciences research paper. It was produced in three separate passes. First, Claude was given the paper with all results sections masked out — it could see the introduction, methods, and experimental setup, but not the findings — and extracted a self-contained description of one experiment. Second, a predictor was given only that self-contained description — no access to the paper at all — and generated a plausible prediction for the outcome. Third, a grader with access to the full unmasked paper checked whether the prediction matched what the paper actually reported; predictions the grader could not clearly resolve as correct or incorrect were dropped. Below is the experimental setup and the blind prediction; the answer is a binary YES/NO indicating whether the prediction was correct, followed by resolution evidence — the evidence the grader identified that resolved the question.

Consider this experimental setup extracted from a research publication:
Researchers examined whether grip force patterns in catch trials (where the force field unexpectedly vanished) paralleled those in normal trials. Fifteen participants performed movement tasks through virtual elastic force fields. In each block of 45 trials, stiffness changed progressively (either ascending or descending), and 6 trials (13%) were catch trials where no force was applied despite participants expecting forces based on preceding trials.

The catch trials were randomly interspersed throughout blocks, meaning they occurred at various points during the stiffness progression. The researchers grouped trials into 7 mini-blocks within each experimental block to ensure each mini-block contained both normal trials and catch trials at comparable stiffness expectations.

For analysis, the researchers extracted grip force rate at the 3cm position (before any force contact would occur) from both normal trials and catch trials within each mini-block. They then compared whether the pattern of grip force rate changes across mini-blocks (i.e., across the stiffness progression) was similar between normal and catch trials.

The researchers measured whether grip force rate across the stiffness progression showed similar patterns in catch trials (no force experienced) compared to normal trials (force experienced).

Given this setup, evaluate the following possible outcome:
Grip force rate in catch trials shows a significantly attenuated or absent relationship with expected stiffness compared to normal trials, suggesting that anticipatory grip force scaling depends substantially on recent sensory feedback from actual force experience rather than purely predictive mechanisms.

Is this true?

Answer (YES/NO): NO